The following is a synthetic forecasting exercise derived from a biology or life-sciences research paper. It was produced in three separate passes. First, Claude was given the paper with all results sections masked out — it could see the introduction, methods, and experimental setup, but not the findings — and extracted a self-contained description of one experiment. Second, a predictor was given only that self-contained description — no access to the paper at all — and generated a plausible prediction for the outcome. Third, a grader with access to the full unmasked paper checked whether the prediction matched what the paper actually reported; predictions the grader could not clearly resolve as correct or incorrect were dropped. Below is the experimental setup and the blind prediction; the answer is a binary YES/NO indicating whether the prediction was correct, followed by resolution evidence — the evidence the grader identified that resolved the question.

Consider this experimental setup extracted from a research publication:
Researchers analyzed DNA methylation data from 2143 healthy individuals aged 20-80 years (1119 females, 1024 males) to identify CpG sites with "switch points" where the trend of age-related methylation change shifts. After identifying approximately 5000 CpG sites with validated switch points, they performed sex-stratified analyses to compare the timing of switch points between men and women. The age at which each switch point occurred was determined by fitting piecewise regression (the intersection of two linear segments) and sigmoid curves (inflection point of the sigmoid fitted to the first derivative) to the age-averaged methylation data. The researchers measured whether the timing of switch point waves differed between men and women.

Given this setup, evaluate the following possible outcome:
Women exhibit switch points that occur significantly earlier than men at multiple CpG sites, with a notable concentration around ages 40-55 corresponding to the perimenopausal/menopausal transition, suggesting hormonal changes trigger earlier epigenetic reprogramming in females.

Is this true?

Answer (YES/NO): NO